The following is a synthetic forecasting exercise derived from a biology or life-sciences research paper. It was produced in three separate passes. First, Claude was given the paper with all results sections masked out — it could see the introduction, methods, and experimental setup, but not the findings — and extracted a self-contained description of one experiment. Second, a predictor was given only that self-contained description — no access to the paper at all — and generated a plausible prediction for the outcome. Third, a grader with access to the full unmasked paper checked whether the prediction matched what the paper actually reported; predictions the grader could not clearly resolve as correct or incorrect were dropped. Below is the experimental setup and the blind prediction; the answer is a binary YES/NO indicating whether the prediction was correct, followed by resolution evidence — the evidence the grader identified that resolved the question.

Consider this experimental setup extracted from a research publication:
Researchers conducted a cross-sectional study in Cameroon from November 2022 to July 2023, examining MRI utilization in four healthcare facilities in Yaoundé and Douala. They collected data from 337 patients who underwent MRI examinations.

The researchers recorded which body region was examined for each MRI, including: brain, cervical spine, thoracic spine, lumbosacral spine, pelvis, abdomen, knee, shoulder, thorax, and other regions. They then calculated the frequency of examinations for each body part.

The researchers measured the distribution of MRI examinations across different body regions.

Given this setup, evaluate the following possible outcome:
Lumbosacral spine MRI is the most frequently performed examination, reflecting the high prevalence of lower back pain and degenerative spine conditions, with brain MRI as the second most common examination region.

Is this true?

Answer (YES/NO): NO